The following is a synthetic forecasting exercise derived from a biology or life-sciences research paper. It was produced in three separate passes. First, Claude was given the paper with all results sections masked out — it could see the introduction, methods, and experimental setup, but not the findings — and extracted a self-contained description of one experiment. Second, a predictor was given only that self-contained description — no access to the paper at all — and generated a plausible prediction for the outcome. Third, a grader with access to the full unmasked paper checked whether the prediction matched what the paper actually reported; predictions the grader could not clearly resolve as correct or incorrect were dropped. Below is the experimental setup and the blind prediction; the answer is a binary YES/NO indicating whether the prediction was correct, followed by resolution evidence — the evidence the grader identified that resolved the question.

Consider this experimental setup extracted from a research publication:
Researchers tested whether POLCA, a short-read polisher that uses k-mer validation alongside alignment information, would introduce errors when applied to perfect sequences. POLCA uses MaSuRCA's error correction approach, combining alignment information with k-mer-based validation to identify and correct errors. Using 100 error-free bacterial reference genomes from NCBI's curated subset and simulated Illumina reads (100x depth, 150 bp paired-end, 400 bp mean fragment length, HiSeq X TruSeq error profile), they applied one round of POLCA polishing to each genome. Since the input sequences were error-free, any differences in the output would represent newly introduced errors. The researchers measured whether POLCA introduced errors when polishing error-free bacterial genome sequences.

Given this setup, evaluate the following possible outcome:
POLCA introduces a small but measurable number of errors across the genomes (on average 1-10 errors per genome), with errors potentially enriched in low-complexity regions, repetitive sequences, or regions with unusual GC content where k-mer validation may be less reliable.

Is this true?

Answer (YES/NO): NO